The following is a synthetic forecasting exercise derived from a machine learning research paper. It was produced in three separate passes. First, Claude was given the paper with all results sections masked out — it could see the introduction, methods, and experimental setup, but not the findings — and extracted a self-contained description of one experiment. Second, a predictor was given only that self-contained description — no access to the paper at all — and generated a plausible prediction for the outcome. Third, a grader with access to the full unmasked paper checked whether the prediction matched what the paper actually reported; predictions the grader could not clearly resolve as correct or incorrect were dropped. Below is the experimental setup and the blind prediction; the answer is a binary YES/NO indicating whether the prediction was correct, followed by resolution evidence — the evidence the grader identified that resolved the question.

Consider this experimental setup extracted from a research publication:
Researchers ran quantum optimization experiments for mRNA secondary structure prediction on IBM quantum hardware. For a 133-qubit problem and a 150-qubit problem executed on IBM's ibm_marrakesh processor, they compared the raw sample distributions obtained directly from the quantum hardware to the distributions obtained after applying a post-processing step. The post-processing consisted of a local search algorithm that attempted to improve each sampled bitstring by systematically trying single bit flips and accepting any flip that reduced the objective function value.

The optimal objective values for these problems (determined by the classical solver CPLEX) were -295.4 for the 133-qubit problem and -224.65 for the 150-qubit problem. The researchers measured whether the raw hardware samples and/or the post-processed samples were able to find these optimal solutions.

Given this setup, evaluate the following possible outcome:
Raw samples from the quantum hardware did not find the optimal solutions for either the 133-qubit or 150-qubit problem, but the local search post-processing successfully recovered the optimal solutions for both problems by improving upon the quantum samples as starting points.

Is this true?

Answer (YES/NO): YES